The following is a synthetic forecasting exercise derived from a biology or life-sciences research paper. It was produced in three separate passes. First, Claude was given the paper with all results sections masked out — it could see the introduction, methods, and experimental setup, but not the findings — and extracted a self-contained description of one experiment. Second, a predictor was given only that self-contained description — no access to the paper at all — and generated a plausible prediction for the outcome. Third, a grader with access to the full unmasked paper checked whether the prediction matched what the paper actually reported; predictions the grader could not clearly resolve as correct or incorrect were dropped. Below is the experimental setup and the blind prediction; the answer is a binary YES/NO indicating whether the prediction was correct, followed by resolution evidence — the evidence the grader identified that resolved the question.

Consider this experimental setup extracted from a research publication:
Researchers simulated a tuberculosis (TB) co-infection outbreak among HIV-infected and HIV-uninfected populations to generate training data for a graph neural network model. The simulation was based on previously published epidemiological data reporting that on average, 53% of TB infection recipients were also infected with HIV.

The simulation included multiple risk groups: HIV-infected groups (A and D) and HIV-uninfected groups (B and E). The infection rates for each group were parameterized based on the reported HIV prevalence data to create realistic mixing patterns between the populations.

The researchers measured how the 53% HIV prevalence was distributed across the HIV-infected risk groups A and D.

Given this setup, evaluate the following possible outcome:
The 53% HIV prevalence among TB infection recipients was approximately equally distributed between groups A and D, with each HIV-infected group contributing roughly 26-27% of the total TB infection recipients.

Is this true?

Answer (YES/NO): YES